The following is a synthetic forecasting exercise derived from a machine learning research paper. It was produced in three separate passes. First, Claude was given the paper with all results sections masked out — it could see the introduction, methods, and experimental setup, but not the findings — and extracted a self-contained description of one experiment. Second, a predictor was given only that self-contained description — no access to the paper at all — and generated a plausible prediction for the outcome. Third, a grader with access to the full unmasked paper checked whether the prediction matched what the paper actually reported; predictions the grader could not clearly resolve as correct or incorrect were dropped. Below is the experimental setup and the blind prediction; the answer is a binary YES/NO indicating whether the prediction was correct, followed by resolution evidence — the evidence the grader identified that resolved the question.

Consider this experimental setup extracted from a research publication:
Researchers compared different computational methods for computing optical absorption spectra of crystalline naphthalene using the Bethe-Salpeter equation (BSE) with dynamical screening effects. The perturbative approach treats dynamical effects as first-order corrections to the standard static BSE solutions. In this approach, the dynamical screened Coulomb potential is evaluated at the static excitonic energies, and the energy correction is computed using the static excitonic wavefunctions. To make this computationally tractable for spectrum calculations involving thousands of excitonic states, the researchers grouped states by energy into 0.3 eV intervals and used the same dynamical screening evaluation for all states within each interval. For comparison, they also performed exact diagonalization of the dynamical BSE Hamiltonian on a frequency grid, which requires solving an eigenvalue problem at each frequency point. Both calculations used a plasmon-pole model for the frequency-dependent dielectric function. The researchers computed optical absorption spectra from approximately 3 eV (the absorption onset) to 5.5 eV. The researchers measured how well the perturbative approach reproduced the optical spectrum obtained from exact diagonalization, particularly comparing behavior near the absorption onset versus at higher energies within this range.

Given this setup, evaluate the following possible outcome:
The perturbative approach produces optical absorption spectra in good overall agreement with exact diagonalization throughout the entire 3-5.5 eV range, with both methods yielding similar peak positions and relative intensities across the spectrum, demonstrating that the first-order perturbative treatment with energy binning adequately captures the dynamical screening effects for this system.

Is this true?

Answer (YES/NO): NO